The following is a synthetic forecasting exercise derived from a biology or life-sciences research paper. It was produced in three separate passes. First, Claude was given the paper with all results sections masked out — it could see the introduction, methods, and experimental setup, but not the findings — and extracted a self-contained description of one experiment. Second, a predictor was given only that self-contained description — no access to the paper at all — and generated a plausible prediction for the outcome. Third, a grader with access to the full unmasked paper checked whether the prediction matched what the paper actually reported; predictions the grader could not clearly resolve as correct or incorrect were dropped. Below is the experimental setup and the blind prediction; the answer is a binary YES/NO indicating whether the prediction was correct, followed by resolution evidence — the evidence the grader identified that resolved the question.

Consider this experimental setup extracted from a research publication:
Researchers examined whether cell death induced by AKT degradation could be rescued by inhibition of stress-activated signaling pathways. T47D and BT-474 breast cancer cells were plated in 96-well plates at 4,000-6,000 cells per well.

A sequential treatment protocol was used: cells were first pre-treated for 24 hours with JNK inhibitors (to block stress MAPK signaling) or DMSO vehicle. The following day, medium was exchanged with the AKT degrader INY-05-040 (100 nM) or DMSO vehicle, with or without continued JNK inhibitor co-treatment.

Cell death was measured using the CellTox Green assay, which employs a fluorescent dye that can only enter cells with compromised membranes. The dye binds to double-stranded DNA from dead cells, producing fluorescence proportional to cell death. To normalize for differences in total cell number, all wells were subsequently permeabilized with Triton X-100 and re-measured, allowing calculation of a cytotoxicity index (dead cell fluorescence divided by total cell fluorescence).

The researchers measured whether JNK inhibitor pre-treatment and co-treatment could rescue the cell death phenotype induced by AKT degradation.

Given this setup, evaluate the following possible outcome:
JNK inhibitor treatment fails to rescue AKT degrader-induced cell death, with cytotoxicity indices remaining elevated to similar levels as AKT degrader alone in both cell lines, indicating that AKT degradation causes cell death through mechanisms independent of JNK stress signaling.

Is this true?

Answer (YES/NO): NO